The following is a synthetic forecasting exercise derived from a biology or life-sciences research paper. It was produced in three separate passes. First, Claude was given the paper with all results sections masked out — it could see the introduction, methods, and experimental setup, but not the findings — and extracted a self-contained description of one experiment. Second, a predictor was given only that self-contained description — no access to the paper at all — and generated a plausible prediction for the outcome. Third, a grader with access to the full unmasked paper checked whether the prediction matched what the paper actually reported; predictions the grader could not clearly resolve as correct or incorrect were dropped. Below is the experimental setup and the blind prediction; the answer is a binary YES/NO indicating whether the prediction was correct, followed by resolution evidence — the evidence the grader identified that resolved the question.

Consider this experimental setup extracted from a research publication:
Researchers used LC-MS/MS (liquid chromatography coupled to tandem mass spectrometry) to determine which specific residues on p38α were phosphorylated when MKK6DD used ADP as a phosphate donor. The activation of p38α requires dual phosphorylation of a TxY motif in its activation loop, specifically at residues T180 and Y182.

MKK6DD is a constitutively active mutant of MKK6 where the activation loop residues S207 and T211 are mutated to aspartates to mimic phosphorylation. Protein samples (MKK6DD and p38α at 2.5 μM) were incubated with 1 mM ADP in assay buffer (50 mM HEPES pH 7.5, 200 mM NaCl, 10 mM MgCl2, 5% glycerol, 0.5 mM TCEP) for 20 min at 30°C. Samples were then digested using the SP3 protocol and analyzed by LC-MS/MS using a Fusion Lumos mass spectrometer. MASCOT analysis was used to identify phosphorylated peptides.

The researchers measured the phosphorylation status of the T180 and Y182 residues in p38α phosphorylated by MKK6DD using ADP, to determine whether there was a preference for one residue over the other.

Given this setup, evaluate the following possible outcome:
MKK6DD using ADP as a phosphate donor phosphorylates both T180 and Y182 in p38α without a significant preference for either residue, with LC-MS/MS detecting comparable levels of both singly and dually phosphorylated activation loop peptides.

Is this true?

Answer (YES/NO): YES